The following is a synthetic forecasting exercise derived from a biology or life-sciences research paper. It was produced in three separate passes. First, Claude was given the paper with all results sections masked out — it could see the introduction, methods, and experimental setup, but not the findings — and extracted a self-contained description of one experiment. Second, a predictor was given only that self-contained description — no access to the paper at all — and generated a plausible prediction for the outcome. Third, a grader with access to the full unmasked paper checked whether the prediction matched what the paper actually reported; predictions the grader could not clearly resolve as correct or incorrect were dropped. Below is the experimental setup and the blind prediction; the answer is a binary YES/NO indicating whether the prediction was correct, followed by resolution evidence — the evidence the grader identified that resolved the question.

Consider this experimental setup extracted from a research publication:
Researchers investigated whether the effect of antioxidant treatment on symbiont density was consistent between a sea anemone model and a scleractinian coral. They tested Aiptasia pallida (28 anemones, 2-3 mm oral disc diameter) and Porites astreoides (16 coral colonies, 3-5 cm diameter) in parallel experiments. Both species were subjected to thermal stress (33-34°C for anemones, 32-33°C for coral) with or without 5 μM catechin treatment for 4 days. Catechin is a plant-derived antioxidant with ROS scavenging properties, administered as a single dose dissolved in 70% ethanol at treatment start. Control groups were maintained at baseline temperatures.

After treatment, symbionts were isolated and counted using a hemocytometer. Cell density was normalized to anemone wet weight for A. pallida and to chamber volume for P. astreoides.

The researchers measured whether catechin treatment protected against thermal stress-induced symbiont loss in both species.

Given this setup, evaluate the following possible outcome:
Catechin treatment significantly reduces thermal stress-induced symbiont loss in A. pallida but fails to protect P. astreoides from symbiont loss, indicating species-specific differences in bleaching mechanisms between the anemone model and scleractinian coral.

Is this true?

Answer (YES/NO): NO